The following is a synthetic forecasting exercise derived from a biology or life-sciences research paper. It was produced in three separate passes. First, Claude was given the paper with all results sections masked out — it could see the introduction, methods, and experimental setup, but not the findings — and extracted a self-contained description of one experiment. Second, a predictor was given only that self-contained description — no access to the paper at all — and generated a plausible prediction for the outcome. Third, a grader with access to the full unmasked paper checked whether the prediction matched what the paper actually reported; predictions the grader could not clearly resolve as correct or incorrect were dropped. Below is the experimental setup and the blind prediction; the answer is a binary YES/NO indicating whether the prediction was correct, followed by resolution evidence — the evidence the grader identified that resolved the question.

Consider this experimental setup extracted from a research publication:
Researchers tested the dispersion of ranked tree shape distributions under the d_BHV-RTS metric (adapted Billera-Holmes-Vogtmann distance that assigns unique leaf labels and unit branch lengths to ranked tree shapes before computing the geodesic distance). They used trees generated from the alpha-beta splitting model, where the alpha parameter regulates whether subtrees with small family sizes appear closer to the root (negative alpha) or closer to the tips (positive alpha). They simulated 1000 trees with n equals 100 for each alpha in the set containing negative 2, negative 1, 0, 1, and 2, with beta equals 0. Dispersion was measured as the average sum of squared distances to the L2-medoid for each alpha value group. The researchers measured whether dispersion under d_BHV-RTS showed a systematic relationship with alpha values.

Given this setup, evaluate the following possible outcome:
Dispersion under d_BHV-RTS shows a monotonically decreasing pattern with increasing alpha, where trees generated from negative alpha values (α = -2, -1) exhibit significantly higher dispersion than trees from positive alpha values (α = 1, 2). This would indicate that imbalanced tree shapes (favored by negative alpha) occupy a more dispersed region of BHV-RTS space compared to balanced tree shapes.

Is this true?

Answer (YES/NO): NO